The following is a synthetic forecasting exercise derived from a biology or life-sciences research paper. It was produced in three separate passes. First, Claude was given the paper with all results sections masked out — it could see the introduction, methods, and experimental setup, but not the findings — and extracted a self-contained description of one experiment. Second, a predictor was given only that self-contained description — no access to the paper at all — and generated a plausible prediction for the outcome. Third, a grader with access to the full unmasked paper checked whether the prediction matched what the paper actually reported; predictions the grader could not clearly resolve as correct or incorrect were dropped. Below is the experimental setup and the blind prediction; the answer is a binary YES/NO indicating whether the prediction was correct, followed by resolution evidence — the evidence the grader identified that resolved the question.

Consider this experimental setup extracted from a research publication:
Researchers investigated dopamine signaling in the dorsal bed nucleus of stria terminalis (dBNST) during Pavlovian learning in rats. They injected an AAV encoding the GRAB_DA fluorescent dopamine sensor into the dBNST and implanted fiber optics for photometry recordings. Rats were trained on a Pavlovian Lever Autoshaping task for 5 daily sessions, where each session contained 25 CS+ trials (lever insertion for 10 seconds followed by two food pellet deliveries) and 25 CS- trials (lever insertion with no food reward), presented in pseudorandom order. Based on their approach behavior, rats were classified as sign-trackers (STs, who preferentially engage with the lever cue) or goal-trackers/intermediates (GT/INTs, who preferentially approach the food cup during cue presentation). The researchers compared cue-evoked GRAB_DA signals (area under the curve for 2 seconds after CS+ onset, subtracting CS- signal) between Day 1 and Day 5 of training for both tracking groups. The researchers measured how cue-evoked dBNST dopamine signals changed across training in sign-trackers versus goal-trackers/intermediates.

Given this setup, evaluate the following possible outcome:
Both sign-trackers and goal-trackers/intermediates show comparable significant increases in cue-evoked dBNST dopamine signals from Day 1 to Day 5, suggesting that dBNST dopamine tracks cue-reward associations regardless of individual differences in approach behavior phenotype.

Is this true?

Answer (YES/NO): NO